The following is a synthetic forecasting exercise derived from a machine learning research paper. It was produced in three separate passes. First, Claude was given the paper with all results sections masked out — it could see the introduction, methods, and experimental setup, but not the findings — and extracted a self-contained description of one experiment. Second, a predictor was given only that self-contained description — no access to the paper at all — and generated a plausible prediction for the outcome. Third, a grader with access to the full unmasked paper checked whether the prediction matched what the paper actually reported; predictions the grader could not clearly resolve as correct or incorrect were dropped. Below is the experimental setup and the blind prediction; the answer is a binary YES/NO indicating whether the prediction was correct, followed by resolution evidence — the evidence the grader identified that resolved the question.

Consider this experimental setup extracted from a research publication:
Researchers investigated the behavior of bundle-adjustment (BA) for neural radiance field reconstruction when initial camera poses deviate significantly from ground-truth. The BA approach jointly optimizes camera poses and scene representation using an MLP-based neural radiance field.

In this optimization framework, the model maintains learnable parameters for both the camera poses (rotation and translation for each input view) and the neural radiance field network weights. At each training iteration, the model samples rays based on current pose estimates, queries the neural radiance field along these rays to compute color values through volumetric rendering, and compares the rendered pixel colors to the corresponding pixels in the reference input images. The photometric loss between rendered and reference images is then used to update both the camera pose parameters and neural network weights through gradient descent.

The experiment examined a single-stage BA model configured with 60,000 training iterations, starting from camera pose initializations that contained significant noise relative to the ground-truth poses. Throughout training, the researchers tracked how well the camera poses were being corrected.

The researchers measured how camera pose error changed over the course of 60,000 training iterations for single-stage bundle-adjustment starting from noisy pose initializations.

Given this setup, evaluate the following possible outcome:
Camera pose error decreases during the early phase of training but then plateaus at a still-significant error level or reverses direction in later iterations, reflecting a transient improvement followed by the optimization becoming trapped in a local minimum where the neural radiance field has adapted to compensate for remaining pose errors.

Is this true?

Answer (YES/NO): YES